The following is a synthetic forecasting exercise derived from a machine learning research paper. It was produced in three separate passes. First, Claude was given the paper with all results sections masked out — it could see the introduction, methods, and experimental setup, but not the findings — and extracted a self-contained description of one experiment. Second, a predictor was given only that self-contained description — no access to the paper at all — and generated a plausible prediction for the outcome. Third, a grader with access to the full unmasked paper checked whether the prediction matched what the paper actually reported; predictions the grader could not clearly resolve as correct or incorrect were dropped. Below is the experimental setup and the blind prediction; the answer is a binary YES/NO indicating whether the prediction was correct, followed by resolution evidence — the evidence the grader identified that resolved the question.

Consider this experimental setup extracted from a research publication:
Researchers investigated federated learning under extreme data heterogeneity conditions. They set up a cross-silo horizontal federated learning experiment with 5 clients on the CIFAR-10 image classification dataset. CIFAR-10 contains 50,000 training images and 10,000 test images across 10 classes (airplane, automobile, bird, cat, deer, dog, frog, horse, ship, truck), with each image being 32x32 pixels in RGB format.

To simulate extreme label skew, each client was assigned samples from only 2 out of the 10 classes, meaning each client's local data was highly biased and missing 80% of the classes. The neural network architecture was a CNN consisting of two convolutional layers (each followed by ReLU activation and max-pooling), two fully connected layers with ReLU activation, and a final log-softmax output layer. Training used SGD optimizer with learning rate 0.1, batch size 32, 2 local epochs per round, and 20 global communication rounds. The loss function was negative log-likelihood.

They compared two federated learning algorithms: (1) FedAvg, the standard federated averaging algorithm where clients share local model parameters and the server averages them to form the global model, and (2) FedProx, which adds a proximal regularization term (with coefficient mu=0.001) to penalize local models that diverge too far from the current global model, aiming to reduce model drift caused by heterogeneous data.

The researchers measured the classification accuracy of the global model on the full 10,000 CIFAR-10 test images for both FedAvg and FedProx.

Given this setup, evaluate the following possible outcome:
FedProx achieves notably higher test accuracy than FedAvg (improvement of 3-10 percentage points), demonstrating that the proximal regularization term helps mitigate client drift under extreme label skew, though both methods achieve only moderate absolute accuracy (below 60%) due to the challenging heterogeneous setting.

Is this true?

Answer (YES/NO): NO